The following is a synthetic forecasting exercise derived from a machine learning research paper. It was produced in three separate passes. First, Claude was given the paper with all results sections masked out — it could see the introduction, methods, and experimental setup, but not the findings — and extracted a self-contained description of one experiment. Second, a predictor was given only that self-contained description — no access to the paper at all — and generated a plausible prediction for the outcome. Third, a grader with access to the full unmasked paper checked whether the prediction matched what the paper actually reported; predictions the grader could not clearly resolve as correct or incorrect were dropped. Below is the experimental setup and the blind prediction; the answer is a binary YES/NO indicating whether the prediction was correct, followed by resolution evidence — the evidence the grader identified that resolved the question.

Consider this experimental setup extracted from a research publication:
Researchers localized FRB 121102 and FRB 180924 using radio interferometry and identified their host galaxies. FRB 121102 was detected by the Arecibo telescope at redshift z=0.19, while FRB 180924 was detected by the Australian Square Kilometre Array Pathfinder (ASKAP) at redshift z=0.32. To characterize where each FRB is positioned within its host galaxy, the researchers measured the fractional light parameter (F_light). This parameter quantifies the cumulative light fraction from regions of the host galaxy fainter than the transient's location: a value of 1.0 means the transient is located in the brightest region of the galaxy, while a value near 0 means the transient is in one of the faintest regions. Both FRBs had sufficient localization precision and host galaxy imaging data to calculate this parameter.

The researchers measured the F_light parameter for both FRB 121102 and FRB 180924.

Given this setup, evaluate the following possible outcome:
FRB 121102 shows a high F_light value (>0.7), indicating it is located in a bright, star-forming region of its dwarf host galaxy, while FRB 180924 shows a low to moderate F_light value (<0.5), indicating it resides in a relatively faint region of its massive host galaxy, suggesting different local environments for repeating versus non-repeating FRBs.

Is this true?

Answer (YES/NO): YES